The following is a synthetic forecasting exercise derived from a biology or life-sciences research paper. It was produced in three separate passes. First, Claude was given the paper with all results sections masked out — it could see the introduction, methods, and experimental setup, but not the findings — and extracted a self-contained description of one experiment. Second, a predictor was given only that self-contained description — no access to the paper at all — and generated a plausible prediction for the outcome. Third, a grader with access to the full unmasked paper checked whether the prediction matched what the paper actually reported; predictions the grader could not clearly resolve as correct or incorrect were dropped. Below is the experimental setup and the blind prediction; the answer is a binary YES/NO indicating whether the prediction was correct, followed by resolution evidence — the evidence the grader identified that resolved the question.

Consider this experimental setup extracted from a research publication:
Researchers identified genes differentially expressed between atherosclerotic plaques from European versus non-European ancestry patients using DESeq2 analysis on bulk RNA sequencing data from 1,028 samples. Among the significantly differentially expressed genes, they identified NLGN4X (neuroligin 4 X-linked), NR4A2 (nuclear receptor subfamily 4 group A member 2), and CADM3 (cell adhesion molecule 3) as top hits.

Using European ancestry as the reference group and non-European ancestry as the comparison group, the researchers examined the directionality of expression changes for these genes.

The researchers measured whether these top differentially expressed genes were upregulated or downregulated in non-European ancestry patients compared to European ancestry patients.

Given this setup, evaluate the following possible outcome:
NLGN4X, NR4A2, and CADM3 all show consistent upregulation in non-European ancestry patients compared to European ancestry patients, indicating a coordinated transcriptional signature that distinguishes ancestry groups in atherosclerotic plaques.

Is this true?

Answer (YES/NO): YES